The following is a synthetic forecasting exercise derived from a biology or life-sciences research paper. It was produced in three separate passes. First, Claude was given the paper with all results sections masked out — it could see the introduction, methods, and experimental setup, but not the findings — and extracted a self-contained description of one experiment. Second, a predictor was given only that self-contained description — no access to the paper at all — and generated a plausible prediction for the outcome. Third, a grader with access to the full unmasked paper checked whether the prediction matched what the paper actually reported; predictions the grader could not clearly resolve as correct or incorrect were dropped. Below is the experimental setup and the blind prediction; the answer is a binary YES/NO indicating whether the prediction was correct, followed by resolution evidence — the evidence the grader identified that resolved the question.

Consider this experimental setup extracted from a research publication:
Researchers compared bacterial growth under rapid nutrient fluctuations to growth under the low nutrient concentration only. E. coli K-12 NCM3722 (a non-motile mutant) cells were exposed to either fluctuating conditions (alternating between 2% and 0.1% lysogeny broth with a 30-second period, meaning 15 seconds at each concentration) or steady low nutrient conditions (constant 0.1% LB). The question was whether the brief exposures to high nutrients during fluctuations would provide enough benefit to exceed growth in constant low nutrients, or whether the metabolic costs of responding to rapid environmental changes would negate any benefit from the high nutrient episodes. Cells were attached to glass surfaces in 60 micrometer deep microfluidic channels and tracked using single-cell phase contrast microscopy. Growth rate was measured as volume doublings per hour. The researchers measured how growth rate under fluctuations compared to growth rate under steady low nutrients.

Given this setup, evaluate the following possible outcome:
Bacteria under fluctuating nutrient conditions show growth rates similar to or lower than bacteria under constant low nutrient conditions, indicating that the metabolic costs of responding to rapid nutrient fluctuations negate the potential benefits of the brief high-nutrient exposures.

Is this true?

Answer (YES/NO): NO